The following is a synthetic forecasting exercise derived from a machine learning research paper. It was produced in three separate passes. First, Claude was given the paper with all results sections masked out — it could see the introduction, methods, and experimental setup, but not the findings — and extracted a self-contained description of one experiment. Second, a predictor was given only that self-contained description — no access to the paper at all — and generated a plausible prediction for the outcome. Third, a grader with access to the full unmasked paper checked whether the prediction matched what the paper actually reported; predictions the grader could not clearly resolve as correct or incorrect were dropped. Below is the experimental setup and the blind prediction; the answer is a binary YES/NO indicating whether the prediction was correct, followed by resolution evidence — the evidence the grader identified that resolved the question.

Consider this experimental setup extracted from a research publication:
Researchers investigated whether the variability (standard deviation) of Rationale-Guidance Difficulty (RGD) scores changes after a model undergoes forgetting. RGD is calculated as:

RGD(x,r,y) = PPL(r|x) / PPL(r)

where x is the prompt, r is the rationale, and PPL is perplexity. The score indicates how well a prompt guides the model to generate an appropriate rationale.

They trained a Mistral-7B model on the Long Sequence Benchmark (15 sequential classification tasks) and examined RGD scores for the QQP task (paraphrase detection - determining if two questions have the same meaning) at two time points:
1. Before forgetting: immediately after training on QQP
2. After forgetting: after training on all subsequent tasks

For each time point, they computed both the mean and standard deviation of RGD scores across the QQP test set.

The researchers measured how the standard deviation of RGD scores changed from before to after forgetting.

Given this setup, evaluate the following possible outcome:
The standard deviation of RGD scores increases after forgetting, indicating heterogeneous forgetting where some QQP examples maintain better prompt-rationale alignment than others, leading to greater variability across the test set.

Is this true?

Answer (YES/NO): YES